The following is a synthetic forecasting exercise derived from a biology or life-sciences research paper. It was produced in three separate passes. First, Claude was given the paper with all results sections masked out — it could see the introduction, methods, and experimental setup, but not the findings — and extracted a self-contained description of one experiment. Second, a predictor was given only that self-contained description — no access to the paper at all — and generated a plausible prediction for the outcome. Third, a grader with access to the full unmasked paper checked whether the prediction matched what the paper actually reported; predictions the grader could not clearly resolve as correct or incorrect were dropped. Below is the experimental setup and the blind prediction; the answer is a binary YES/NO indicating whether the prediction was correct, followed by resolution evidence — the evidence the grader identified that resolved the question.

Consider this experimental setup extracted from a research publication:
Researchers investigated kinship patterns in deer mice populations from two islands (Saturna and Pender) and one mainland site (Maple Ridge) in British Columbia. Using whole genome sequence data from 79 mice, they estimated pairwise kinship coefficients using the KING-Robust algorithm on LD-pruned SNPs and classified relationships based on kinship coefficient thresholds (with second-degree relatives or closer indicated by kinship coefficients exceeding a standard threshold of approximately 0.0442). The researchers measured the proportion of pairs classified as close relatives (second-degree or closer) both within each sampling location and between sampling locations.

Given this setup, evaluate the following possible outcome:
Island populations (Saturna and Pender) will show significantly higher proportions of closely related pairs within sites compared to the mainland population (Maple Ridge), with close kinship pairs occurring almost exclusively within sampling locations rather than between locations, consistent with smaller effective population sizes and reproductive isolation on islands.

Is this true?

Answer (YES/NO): NO